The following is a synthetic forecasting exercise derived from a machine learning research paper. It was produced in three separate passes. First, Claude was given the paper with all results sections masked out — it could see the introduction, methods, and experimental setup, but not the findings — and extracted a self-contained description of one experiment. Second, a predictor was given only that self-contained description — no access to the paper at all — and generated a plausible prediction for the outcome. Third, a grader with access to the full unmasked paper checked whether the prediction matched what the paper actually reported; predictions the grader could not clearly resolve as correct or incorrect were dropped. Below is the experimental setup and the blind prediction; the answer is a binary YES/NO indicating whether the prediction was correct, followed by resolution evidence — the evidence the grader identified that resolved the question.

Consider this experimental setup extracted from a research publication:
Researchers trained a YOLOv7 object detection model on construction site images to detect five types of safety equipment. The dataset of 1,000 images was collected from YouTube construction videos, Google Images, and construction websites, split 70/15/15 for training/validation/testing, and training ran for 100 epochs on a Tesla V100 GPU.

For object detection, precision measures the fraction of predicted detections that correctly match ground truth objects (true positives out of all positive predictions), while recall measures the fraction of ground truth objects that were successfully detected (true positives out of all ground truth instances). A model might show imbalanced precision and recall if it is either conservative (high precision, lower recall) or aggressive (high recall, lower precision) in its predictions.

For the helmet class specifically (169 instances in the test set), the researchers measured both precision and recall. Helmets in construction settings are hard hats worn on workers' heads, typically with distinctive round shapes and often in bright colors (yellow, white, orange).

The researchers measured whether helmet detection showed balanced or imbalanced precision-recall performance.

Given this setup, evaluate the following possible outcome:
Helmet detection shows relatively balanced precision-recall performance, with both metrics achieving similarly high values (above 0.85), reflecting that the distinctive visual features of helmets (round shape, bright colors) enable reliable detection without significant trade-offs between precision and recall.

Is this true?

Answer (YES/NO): YES